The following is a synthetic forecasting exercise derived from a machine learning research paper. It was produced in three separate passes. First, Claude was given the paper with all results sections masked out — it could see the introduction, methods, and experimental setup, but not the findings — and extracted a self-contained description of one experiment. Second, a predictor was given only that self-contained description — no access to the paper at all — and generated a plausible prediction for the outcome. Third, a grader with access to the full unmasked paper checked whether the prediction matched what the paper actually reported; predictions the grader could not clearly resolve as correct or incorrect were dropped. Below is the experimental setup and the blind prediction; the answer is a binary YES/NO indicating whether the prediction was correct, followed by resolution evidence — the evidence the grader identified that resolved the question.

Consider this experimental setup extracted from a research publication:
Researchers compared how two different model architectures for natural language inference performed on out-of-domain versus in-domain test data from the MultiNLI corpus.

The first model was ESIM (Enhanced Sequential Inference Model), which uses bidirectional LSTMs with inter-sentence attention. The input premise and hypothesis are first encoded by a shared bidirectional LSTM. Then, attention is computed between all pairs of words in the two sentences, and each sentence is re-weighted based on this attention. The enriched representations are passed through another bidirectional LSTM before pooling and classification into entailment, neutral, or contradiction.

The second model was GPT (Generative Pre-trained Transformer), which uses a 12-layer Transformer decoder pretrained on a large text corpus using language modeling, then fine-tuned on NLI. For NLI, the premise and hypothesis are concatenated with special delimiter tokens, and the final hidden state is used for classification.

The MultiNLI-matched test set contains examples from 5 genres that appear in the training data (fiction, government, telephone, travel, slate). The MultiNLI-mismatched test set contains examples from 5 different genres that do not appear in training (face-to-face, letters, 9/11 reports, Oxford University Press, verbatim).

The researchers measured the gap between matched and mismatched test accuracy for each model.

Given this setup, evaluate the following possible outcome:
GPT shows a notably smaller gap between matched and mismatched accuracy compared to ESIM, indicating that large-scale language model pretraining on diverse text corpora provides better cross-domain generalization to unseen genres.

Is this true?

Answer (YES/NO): NO